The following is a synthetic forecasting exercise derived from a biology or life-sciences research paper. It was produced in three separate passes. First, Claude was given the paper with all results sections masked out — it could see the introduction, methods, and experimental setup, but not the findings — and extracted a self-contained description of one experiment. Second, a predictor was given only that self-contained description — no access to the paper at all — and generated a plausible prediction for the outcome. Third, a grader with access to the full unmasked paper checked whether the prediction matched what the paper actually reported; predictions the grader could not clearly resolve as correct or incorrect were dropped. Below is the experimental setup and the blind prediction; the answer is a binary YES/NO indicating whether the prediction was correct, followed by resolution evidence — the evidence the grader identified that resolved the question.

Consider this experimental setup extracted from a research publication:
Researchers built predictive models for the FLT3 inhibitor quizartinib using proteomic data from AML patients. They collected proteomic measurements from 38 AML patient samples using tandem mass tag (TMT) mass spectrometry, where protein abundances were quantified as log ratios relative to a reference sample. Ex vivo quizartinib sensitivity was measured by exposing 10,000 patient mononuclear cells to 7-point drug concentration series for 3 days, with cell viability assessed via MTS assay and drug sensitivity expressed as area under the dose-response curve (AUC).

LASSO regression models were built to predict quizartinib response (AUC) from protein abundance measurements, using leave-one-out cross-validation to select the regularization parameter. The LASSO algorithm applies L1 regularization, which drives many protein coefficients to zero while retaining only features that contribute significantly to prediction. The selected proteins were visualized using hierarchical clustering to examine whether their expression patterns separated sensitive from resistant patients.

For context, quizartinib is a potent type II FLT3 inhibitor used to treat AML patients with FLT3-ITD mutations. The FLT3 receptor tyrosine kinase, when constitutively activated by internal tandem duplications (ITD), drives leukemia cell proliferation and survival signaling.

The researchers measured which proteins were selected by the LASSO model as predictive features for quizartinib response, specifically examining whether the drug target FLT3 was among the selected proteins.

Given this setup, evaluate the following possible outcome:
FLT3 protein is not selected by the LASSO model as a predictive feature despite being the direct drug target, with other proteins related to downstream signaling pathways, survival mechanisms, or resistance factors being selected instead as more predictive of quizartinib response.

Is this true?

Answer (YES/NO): NO